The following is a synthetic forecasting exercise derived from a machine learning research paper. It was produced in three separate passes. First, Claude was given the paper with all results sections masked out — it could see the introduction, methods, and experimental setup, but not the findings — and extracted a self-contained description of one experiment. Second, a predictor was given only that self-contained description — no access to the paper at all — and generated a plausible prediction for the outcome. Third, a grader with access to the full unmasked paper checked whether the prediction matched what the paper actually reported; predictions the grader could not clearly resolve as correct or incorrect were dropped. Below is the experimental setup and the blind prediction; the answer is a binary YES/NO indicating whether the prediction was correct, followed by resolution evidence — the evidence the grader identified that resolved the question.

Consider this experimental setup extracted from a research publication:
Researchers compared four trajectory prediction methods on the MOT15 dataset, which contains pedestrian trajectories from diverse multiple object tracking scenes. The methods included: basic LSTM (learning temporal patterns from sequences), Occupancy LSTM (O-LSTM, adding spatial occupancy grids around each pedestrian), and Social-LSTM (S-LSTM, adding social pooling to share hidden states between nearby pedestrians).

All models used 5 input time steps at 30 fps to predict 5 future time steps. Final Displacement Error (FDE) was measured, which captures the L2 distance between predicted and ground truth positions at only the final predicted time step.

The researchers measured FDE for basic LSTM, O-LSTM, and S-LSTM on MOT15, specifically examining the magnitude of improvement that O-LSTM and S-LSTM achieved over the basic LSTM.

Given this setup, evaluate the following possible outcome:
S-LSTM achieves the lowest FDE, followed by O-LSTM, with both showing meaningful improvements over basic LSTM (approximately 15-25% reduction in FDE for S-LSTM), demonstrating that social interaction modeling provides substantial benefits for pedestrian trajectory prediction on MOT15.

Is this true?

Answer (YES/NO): NO